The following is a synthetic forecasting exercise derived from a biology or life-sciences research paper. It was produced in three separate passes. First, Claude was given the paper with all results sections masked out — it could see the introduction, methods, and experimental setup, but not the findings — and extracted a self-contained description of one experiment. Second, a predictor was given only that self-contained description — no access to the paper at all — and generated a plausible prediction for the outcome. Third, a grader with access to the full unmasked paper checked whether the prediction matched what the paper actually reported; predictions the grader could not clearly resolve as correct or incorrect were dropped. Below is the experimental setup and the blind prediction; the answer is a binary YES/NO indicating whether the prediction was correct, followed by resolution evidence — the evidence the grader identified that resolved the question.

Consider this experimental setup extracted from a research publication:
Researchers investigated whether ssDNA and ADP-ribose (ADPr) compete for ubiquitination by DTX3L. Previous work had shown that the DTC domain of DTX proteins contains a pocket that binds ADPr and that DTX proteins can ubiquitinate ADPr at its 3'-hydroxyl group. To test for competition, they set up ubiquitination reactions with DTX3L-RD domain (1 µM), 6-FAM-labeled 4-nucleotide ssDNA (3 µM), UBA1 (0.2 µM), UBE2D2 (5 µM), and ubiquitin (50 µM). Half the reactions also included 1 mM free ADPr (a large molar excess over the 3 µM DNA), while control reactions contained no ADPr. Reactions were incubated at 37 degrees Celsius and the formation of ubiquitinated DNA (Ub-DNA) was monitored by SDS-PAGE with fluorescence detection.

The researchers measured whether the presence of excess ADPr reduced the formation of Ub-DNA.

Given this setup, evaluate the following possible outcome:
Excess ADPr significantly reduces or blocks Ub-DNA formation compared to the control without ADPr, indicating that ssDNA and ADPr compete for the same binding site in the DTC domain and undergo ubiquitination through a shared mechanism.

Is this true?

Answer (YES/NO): YES